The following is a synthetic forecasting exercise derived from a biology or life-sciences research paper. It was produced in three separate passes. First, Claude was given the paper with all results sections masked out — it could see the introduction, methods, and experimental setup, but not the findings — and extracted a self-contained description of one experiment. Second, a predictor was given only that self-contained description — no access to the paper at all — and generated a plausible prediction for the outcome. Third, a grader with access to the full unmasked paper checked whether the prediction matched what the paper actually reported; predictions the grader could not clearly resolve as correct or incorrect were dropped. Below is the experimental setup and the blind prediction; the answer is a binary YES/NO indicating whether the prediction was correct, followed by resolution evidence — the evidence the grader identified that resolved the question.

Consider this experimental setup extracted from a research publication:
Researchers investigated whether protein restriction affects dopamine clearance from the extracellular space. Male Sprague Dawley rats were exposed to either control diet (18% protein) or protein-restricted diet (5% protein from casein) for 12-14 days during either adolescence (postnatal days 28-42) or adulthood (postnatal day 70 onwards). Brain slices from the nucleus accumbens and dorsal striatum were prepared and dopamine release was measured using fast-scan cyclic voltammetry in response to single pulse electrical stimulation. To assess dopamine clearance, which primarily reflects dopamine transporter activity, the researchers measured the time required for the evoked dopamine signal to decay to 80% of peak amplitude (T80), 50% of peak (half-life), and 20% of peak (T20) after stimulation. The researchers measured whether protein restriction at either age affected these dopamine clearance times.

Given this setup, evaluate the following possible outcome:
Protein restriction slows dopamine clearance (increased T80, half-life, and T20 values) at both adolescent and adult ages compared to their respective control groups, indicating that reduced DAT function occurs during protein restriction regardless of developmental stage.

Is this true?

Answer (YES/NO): NO